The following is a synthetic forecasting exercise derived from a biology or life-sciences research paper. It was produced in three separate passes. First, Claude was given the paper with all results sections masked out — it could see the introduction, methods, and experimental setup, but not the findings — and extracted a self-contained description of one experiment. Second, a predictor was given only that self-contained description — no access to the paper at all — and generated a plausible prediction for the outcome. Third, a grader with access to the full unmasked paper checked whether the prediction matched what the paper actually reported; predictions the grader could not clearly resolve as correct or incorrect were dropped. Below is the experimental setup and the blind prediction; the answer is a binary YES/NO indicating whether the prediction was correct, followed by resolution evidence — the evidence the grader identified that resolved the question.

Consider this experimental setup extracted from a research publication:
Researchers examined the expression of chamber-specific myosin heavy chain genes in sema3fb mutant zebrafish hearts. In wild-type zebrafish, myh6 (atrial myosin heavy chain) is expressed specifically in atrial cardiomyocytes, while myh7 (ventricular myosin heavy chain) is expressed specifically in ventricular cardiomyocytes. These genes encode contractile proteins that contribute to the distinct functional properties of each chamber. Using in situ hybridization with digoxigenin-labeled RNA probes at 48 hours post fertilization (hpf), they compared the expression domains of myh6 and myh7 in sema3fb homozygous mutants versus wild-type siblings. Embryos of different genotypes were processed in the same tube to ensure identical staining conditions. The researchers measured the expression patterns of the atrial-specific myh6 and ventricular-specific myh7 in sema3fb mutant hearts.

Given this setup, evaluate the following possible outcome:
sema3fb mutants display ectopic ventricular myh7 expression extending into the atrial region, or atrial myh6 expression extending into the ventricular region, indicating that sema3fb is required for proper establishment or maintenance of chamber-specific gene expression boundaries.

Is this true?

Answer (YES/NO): YES